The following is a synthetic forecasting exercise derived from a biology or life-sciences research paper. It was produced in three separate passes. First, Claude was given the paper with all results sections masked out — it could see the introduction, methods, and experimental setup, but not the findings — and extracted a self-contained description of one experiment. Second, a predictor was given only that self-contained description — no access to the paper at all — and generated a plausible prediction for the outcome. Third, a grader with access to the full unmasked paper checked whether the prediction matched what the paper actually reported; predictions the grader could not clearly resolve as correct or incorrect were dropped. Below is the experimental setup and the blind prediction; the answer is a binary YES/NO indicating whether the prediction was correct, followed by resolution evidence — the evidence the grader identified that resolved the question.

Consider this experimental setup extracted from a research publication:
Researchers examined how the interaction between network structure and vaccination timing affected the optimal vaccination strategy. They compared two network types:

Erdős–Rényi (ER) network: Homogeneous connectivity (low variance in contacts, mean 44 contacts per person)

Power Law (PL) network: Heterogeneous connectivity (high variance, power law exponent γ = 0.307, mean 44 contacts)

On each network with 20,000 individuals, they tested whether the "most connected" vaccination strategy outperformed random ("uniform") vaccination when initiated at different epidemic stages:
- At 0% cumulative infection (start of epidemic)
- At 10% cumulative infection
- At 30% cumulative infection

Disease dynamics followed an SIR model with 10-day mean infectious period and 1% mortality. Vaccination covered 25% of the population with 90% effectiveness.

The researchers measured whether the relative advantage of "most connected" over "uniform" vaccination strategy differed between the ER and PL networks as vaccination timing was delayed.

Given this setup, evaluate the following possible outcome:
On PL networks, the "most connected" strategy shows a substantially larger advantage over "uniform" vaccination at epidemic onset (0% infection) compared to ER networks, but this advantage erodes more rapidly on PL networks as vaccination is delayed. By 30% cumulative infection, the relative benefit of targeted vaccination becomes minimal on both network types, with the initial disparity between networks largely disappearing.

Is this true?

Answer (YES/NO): YES